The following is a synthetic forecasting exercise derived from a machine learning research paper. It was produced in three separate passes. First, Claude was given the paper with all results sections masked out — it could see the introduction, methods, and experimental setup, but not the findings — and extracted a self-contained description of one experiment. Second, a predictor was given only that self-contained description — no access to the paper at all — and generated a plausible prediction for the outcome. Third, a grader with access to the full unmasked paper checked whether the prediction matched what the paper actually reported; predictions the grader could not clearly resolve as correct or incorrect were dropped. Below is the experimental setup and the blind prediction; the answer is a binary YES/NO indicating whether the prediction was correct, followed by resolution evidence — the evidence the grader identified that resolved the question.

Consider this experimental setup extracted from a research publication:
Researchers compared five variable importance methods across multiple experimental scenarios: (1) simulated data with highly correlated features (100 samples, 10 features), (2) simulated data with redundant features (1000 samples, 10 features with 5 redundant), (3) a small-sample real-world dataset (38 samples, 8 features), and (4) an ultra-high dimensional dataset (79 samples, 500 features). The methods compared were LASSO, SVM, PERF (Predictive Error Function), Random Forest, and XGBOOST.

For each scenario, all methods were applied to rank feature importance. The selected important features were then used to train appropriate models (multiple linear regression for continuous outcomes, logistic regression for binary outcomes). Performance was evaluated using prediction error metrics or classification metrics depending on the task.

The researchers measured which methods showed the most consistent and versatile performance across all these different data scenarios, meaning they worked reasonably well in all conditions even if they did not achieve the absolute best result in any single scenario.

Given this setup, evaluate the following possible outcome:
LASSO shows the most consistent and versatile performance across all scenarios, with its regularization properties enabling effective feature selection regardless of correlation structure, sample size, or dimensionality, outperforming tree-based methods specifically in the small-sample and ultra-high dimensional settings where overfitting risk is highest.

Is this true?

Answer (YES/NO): NO